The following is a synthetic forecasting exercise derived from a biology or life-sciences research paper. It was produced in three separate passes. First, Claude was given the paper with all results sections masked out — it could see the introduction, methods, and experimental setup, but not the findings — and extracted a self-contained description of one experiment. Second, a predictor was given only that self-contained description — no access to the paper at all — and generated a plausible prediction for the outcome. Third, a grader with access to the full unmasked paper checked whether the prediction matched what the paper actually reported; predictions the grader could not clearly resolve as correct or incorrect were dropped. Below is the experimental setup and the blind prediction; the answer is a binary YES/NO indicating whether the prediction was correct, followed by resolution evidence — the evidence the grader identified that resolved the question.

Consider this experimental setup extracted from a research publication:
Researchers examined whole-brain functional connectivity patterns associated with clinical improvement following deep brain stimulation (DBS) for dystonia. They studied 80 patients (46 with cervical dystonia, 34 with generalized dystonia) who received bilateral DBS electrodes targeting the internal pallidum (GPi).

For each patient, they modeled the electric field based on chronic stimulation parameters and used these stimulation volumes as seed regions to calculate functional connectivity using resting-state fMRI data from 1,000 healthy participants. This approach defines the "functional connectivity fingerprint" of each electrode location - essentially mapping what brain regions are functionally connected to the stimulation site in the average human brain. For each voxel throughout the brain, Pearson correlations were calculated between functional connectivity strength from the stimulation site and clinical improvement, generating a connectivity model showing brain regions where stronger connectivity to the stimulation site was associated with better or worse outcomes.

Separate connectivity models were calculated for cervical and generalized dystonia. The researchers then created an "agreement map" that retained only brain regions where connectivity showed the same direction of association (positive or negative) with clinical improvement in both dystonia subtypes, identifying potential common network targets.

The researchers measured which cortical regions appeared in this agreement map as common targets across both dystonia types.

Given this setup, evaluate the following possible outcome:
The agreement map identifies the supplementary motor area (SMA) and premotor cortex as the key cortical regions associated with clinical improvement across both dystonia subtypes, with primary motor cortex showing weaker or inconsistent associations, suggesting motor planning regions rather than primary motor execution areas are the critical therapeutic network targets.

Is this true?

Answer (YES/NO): NO